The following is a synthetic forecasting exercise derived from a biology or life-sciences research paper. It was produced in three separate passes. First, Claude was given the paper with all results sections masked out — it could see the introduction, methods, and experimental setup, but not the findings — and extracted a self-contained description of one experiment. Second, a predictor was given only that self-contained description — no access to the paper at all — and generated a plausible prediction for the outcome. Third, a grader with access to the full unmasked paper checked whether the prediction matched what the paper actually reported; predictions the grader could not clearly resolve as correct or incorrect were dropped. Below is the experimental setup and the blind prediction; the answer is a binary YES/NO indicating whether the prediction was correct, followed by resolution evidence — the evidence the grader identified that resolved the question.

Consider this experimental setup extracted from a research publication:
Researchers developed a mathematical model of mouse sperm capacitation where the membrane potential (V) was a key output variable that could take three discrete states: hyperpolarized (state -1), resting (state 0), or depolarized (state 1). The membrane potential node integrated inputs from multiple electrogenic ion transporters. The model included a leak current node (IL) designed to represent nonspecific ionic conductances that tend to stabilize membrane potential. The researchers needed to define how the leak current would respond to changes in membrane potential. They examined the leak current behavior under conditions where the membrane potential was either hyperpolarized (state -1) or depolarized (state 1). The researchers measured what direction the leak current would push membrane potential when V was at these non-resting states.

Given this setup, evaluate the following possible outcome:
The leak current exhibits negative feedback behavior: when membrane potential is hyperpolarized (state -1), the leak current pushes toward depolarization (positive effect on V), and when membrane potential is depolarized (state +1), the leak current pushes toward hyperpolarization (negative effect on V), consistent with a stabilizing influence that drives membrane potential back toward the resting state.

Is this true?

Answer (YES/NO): YES